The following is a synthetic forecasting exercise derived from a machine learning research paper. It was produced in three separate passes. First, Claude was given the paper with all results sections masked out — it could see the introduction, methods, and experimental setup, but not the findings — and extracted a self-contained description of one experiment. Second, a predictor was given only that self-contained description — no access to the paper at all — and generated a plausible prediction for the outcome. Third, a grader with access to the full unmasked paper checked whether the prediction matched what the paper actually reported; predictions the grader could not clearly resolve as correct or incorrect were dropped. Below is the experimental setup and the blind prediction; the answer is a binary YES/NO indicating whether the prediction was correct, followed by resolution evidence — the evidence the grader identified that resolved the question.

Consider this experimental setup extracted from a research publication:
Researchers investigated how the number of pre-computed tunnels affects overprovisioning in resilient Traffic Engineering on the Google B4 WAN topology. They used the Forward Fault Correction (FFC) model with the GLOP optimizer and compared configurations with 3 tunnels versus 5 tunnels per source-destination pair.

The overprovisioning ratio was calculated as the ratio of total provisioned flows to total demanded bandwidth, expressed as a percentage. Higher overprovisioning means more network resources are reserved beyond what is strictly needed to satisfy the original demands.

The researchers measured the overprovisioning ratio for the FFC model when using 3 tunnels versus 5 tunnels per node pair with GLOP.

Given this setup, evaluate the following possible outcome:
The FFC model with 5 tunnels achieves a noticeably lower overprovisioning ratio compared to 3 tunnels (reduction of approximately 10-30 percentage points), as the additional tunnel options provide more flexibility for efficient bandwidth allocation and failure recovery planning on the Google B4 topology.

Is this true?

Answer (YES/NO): NO